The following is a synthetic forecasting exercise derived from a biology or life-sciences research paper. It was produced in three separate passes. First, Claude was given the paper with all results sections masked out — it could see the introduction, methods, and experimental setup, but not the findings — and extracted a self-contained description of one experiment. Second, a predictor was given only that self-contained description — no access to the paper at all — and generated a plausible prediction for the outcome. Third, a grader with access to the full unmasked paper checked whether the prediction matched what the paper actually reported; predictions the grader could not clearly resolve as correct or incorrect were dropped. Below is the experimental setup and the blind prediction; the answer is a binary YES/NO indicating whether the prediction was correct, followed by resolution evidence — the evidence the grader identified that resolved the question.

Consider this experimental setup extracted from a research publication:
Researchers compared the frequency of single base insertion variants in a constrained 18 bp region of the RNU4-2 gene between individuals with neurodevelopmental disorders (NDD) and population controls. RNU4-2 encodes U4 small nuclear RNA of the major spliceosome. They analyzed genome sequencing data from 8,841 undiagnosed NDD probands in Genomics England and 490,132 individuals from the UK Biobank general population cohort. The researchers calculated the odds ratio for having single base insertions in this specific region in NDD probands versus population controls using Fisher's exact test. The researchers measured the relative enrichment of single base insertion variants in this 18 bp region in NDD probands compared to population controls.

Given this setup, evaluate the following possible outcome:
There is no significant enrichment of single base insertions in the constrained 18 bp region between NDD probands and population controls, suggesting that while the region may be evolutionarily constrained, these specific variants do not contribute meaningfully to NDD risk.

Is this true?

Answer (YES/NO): NO